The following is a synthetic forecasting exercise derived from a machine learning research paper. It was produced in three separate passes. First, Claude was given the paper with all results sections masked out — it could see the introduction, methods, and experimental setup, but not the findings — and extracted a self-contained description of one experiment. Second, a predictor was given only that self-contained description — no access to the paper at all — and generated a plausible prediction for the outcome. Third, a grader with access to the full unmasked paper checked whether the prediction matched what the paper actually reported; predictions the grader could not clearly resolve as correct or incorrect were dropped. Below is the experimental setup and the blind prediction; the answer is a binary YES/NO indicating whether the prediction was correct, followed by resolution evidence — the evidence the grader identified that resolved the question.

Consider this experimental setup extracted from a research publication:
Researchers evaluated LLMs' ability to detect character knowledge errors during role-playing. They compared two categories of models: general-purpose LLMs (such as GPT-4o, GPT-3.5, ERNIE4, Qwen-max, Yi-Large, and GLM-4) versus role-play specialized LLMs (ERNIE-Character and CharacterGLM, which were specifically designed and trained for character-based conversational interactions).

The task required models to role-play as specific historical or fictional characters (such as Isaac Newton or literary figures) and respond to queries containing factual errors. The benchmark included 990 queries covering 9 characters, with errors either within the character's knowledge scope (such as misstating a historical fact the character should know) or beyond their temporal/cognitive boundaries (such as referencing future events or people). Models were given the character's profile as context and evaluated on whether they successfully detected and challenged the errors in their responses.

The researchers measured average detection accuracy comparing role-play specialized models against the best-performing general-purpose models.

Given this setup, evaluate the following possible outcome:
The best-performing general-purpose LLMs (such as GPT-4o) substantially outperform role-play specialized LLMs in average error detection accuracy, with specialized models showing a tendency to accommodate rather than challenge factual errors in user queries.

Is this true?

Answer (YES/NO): YES